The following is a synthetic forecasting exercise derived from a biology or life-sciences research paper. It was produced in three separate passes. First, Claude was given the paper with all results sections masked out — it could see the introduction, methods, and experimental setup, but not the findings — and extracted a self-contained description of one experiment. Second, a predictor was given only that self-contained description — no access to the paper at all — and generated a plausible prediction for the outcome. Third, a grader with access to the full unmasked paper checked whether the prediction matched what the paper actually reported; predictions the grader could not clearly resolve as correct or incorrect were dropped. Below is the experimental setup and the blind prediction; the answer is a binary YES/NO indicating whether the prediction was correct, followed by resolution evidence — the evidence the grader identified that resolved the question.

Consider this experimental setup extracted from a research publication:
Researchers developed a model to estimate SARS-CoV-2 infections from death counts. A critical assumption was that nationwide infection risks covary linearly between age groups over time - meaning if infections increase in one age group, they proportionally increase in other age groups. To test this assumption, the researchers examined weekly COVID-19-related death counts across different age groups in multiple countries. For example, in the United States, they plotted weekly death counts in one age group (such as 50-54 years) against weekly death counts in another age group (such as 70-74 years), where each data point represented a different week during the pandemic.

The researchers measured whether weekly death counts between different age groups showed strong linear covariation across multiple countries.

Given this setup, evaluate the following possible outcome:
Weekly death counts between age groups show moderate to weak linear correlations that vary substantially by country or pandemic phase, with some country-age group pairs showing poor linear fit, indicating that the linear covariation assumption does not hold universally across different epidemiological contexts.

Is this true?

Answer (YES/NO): NO